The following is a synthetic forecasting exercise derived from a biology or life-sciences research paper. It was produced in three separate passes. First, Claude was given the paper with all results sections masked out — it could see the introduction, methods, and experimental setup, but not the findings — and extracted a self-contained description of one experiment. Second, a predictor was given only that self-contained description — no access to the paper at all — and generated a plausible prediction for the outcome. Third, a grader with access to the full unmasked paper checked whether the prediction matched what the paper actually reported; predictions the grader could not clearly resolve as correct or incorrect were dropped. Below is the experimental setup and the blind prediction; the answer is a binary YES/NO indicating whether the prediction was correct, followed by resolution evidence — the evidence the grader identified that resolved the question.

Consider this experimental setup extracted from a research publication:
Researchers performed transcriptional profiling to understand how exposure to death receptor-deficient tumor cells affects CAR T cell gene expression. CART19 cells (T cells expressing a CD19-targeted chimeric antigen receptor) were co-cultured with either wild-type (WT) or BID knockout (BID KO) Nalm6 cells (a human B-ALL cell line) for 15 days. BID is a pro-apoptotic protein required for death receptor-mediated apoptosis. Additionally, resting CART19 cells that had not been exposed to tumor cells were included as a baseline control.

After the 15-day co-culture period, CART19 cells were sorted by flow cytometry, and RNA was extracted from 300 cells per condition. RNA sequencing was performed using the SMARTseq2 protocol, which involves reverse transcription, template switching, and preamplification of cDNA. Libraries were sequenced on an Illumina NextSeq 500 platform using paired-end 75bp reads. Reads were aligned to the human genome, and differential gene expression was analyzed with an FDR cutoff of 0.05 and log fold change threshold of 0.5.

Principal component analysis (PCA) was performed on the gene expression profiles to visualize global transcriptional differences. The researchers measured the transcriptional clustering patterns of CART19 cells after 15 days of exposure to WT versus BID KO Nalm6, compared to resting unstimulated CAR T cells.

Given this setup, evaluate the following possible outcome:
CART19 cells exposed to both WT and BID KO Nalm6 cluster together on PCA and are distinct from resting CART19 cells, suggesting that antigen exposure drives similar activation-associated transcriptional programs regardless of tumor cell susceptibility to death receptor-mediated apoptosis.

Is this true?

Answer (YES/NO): NO